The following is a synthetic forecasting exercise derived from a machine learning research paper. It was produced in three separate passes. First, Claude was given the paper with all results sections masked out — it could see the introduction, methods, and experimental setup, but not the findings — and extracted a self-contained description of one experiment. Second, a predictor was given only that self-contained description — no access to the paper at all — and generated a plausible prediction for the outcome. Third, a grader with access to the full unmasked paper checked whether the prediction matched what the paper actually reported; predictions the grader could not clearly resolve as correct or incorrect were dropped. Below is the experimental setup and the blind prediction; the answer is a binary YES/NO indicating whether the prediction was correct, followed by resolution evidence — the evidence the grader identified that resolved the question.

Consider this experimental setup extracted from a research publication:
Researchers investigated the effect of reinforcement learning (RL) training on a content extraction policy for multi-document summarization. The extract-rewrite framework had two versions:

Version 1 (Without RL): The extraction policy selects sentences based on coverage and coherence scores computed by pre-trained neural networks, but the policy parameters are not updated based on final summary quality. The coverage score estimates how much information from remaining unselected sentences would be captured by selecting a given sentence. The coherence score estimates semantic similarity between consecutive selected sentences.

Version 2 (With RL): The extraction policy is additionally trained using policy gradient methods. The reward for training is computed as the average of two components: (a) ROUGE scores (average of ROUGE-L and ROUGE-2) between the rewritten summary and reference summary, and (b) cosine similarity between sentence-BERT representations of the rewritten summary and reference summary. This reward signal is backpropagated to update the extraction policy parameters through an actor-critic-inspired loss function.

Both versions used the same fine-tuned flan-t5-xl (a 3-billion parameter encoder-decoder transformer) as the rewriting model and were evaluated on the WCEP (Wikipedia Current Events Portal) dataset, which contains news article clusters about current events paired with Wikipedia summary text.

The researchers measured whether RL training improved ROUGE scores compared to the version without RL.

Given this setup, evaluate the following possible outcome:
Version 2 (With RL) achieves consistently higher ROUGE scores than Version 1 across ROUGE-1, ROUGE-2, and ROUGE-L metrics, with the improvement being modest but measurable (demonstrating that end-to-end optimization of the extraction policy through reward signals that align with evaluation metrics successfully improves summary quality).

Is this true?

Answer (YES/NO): YES